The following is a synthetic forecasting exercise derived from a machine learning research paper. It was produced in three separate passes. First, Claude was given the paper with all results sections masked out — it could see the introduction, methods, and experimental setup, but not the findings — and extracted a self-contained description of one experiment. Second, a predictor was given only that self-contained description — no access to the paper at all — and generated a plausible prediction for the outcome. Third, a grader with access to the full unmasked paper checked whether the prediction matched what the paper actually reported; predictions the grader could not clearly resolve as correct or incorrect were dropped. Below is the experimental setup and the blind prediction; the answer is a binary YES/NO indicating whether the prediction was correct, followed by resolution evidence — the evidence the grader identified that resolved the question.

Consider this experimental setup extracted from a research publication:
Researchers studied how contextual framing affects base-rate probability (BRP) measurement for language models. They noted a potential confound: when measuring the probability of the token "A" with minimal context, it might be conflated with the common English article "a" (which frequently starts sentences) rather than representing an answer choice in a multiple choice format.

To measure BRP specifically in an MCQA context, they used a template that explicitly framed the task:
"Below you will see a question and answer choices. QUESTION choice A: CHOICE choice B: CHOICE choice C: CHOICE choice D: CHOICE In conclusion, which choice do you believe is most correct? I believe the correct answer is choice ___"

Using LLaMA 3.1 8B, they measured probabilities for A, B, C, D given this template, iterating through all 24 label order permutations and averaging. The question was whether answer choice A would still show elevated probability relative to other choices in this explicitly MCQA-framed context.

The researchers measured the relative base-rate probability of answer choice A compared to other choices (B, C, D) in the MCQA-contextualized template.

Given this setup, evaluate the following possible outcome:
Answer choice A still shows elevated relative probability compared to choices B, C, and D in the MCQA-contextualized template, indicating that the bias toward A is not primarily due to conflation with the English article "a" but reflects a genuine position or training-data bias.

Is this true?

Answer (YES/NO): NO